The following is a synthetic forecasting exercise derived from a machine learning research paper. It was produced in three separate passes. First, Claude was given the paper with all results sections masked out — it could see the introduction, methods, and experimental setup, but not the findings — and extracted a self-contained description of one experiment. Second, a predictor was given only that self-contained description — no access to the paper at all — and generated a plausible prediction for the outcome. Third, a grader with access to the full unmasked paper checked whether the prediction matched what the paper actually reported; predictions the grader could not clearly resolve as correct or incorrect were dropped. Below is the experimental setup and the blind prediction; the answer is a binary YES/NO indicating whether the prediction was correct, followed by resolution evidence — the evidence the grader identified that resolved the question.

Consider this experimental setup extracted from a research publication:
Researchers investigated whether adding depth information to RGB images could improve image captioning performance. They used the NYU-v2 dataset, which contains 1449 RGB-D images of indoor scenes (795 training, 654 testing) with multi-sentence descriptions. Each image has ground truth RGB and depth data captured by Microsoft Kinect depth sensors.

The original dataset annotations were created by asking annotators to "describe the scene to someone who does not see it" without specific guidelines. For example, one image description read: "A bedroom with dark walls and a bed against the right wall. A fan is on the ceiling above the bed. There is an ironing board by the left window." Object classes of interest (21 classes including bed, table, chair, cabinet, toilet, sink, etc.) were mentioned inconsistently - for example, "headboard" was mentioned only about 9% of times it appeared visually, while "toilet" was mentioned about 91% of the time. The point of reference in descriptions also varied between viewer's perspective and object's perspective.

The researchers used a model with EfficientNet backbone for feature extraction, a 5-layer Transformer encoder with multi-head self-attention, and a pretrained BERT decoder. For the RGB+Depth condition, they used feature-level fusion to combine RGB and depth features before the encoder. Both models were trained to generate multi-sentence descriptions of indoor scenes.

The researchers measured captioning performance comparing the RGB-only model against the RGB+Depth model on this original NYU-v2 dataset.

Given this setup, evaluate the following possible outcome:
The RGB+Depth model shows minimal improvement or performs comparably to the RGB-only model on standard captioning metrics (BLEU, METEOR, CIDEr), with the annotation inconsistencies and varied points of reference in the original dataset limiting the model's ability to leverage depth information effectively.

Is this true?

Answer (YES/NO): NO